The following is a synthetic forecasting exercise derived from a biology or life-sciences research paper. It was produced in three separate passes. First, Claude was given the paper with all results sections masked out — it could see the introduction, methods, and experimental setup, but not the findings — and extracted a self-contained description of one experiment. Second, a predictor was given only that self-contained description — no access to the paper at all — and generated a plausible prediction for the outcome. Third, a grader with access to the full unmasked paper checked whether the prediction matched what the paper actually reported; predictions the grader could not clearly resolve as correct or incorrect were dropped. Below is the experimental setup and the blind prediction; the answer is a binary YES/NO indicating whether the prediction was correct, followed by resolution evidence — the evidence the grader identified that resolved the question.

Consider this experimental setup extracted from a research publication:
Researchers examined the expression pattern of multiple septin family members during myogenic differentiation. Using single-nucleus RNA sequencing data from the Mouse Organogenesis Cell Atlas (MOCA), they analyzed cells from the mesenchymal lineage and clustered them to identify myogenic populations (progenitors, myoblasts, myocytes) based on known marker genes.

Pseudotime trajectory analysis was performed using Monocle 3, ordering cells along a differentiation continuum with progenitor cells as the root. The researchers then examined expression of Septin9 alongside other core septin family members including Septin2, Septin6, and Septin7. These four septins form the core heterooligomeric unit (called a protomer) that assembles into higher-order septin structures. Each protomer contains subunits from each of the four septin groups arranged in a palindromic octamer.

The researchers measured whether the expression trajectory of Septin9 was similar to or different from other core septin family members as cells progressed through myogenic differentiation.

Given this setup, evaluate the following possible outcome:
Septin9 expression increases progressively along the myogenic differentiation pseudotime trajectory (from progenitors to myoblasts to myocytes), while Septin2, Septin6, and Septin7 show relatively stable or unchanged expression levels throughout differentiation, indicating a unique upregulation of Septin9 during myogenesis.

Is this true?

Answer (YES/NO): NO